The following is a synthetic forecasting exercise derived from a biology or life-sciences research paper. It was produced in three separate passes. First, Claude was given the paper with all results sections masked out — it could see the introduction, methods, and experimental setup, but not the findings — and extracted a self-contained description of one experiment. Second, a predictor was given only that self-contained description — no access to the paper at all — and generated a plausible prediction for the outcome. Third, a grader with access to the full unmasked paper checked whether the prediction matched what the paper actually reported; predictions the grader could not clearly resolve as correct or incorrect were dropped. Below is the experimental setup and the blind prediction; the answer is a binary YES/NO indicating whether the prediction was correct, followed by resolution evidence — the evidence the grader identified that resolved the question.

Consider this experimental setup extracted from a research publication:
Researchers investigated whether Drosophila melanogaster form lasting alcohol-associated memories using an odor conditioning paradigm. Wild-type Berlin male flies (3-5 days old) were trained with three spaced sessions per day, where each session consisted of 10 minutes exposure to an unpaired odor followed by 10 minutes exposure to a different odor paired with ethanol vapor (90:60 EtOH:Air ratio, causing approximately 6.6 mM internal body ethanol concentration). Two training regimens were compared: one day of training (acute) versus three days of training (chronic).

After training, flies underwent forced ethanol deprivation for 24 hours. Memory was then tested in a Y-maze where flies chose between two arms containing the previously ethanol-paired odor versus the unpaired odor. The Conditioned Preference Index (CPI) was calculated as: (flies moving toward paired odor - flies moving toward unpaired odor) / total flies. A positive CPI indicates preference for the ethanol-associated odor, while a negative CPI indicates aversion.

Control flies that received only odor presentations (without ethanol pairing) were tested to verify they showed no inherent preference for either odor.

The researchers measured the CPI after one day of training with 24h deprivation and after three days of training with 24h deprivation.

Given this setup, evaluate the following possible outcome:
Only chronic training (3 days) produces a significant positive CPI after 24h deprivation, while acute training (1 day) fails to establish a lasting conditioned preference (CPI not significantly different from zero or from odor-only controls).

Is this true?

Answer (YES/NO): NO